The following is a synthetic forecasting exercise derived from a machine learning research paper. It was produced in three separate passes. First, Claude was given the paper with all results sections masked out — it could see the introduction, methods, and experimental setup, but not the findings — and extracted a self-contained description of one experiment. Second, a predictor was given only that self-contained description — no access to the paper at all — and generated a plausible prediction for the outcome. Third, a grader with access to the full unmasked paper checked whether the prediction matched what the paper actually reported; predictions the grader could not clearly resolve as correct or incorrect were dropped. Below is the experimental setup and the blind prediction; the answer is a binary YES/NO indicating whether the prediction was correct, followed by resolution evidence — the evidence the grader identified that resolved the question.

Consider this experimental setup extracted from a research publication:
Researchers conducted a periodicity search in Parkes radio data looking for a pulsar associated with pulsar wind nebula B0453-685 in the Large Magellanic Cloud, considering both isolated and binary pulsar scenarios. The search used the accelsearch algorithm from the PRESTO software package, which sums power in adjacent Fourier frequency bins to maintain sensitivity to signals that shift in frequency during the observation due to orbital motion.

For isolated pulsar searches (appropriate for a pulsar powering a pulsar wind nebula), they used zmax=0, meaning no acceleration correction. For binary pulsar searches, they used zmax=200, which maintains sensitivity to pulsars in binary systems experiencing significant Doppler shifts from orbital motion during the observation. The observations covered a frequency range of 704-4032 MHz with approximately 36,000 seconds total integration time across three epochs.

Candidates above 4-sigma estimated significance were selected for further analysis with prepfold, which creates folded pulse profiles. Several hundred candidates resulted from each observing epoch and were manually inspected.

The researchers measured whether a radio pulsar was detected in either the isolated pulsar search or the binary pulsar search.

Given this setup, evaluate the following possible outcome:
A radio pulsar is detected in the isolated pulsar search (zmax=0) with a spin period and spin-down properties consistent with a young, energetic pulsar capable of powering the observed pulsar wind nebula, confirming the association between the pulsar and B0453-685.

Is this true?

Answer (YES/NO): NO